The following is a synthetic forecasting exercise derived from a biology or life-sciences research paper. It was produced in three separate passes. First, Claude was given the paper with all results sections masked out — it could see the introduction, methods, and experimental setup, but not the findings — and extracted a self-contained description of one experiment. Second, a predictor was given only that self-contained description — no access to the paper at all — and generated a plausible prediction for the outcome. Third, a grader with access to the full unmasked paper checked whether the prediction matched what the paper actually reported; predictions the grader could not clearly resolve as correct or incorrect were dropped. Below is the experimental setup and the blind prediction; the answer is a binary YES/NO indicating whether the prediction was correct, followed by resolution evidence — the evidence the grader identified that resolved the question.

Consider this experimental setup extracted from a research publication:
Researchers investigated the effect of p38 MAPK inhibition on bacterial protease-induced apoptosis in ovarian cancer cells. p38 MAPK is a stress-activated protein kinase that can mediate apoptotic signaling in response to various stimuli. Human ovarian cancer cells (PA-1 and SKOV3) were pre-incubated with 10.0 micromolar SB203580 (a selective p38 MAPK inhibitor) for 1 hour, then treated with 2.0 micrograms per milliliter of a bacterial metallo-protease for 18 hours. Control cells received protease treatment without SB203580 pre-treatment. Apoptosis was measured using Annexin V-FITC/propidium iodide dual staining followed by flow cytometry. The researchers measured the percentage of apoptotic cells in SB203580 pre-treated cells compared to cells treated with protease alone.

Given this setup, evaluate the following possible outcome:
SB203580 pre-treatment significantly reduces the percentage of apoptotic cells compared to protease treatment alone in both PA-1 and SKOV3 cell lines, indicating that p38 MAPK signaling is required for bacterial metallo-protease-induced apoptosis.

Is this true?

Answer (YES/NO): YES